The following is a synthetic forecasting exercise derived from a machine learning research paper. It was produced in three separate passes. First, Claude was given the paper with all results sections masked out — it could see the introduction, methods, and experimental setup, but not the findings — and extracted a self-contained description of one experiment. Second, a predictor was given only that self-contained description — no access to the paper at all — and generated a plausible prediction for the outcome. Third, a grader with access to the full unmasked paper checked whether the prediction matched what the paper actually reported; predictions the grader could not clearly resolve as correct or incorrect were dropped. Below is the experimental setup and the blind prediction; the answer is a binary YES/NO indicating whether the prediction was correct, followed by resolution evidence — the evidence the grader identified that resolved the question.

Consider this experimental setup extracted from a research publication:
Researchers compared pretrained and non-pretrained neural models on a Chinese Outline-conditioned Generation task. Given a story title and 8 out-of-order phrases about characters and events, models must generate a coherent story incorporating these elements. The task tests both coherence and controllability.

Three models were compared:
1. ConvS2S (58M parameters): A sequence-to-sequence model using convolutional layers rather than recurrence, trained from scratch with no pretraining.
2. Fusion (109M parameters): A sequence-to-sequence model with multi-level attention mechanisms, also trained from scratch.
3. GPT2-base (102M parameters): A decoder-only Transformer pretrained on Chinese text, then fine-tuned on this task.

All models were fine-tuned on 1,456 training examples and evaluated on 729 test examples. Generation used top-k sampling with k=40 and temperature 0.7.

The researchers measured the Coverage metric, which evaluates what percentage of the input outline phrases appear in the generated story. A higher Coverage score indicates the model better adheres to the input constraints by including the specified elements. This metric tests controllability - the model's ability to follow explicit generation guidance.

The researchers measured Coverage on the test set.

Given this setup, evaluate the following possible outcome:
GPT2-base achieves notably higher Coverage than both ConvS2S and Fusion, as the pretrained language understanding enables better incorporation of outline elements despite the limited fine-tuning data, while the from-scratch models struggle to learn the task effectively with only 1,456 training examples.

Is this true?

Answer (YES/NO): YES